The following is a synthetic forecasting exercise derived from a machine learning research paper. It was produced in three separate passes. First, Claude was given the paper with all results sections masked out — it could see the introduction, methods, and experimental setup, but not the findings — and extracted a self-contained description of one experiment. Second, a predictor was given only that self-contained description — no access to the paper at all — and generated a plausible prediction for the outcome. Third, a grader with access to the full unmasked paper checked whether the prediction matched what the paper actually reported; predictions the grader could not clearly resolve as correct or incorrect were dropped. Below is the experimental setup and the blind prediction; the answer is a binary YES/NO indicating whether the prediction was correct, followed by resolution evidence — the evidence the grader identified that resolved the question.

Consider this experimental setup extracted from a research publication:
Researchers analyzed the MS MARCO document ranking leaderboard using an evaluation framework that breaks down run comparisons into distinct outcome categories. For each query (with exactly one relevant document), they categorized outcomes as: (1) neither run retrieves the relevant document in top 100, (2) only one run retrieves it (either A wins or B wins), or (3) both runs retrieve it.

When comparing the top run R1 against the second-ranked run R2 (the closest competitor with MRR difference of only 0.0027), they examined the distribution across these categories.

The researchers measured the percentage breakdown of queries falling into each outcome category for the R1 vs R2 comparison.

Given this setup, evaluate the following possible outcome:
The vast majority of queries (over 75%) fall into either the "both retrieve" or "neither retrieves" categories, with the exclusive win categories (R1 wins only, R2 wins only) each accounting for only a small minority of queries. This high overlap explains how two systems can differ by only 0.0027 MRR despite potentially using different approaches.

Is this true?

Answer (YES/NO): NO